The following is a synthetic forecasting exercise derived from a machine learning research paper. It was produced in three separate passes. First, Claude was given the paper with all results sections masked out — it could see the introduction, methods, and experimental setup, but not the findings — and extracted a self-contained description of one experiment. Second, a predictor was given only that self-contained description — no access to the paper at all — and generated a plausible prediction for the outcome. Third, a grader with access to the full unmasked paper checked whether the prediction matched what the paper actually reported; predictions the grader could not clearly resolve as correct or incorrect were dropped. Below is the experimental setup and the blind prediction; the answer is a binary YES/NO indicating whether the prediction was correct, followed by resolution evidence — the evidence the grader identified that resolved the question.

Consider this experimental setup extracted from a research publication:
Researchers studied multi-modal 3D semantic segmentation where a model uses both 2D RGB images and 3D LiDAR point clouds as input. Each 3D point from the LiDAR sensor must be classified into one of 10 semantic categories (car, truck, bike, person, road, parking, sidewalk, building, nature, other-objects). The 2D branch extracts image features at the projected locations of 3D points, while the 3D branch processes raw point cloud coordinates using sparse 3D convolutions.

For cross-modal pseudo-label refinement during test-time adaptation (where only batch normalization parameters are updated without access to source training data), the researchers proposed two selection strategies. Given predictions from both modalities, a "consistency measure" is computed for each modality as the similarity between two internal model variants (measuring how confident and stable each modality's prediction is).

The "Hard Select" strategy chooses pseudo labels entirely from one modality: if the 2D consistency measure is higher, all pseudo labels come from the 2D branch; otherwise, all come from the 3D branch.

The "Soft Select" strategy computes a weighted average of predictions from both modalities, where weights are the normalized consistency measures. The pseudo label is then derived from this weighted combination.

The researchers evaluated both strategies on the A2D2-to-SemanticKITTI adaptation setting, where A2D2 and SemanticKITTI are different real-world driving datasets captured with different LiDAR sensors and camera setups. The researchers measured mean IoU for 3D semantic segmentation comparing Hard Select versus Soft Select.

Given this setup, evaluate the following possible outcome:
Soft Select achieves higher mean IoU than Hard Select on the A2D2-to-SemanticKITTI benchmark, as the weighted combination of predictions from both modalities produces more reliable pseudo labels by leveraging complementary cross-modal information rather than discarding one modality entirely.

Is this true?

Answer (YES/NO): YES